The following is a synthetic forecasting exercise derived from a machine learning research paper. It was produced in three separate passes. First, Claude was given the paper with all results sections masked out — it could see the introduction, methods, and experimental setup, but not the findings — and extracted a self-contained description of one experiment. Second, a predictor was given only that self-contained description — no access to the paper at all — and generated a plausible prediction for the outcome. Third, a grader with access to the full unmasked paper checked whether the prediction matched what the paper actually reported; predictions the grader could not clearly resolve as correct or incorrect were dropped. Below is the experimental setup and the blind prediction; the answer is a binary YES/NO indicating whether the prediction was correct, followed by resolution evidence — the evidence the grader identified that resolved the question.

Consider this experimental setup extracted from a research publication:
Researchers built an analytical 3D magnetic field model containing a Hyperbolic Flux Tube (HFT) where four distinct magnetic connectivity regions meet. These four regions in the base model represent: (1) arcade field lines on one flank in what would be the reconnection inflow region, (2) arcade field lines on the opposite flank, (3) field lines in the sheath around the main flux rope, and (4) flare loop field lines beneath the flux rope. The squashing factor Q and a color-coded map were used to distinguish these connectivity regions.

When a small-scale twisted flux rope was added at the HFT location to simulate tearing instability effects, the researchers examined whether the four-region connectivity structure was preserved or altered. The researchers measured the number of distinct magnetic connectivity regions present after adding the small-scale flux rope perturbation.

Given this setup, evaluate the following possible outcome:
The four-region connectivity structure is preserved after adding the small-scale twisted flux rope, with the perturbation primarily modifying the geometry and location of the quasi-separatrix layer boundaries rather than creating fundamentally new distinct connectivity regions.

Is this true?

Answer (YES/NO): NO